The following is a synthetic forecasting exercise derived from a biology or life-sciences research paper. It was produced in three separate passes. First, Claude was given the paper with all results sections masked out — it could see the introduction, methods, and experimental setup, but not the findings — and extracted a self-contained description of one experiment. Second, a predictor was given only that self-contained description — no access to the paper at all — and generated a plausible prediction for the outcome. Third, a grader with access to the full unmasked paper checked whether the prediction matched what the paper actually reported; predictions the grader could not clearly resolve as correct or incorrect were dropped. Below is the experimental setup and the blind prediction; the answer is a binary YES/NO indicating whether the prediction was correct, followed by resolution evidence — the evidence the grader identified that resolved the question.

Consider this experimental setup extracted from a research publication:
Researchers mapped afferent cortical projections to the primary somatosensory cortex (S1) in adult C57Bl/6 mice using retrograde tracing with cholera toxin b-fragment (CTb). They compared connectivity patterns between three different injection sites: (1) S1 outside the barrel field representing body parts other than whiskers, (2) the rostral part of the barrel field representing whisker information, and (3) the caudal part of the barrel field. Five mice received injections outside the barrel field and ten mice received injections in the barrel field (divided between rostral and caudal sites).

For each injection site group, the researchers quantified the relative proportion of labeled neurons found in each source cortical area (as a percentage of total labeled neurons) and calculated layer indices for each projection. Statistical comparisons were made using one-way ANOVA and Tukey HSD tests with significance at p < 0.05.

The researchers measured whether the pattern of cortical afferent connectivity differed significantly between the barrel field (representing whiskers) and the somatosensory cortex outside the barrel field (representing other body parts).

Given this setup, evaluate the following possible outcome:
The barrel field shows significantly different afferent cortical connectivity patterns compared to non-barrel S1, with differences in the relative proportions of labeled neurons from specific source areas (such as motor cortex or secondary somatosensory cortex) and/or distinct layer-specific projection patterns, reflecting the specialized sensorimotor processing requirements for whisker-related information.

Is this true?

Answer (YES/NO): YES